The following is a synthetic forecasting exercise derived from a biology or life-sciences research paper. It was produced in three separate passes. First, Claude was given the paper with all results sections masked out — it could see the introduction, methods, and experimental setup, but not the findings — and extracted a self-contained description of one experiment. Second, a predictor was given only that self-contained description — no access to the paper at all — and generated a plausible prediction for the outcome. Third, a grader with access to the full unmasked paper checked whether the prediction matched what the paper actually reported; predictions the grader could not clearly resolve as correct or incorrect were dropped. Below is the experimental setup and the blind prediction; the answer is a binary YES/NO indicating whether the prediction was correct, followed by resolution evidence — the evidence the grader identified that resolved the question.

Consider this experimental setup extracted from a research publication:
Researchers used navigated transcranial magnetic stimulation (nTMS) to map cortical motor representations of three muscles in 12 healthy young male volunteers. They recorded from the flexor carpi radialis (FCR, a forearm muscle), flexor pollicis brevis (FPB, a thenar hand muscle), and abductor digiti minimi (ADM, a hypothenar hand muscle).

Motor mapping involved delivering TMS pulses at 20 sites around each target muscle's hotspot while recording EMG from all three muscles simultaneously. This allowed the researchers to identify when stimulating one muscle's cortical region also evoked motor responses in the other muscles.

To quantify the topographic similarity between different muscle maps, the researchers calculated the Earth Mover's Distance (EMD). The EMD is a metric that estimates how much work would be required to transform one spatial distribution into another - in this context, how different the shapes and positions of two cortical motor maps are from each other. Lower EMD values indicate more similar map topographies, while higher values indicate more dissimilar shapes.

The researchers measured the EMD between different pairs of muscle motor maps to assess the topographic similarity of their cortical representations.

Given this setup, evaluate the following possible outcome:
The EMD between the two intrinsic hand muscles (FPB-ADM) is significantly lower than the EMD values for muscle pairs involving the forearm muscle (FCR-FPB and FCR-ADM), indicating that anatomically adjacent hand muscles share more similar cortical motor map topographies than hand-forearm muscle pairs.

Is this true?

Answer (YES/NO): NO